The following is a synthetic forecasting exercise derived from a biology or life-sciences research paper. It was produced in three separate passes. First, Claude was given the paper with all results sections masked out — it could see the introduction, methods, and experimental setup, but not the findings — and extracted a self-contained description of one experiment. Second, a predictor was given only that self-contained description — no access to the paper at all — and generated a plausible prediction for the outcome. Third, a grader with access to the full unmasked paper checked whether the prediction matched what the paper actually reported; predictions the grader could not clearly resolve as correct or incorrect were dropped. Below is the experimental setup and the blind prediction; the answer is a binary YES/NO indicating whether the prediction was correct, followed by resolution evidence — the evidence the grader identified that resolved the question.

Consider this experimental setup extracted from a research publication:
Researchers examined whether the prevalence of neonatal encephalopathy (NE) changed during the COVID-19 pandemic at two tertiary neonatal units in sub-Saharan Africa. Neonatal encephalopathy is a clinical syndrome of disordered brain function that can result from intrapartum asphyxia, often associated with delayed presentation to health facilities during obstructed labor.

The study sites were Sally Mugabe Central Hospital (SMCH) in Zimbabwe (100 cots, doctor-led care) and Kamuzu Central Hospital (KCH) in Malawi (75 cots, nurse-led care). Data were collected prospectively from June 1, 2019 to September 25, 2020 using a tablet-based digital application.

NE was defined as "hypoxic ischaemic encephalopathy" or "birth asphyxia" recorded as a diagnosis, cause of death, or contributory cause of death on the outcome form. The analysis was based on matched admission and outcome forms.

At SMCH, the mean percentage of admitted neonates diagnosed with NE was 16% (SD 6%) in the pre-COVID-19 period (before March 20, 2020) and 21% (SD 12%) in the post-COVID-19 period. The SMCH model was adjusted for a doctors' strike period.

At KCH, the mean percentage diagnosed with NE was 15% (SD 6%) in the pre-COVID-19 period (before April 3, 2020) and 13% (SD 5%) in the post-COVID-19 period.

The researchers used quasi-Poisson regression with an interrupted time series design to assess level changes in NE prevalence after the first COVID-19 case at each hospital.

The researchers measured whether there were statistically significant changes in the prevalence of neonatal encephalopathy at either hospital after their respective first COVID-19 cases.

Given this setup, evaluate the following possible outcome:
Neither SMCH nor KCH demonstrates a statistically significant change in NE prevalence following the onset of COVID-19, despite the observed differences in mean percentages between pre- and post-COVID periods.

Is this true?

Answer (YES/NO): YES